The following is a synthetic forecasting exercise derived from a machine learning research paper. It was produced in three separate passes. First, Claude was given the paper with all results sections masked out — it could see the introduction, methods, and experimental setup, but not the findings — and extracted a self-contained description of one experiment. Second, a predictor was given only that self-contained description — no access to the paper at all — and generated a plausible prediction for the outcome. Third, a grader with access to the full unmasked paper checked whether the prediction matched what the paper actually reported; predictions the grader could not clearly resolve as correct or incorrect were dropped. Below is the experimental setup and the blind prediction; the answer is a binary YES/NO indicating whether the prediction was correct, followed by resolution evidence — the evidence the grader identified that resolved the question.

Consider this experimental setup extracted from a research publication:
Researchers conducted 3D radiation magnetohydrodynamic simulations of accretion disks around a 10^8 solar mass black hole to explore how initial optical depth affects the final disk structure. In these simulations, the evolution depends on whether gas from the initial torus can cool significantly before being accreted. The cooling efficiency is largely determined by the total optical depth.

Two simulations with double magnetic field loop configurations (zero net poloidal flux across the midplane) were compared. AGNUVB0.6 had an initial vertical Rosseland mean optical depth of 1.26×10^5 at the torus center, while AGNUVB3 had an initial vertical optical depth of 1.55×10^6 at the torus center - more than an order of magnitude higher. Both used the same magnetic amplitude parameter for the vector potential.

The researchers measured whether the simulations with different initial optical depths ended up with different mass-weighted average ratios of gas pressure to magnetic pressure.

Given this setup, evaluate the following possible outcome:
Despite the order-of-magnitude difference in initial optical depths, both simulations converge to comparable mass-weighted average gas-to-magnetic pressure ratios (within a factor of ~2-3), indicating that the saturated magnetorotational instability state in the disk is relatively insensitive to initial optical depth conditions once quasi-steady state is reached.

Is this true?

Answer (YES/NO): NO